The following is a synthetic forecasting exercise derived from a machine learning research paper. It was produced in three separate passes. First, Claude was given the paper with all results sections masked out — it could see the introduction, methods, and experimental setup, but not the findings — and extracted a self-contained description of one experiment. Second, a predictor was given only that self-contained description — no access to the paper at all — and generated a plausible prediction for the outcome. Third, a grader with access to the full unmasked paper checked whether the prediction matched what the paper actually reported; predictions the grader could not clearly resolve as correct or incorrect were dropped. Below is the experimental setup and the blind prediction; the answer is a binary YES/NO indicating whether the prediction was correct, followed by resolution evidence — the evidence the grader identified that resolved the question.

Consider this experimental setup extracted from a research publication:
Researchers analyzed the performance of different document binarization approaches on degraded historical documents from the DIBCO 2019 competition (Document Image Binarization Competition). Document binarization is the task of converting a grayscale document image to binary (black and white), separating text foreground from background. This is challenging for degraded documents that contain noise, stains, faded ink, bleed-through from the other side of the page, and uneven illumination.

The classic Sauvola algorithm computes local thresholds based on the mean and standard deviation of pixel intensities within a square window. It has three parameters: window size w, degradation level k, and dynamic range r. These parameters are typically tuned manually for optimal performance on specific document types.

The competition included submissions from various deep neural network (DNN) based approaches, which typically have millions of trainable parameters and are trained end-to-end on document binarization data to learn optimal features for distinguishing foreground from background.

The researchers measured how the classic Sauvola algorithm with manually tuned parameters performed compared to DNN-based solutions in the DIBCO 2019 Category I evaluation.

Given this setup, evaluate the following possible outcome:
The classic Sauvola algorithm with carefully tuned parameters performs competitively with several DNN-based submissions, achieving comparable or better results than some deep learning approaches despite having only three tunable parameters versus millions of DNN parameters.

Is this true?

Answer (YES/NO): YES